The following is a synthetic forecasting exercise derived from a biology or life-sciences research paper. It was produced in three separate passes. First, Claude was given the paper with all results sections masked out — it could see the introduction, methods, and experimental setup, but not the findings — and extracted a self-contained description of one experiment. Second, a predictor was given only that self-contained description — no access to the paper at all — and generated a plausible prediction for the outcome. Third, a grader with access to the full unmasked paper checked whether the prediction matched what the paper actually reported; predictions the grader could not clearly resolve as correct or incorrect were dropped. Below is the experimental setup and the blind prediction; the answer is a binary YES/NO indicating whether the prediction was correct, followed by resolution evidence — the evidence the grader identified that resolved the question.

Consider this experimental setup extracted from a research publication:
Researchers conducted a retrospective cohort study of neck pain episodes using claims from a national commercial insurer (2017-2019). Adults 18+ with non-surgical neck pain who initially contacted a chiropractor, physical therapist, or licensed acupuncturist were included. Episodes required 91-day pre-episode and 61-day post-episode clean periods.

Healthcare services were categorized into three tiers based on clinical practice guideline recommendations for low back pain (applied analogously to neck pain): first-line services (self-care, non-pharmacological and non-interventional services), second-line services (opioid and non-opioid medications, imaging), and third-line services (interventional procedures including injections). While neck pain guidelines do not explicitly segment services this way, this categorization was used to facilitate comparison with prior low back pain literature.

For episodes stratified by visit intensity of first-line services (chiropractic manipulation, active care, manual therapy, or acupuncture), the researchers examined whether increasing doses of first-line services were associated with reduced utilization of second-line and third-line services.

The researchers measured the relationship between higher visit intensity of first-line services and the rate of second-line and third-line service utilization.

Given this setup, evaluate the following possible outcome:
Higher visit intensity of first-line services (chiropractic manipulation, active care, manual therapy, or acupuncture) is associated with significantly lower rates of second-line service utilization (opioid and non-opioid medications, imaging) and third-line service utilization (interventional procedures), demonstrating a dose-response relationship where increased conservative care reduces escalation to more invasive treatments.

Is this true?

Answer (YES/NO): NO